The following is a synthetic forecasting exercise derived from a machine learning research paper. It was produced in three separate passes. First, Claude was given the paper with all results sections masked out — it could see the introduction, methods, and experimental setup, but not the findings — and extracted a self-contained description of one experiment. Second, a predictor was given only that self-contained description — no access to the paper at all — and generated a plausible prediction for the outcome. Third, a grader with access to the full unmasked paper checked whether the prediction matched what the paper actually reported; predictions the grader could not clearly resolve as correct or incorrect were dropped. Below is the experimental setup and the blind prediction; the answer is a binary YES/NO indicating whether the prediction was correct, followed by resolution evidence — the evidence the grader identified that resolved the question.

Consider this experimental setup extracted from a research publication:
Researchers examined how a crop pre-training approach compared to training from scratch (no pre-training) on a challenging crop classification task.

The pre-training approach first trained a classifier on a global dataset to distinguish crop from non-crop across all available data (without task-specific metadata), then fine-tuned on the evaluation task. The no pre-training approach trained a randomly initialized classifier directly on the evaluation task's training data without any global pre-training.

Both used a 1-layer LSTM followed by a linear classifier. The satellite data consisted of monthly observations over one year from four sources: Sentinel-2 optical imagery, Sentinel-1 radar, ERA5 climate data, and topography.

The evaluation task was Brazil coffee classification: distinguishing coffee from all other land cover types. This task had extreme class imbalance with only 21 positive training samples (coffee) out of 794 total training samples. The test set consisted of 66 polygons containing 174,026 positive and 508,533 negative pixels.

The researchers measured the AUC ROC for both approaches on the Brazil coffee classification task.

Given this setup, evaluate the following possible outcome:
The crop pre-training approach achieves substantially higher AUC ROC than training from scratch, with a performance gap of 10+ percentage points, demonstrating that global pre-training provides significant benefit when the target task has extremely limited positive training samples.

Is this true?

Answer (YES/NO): NO